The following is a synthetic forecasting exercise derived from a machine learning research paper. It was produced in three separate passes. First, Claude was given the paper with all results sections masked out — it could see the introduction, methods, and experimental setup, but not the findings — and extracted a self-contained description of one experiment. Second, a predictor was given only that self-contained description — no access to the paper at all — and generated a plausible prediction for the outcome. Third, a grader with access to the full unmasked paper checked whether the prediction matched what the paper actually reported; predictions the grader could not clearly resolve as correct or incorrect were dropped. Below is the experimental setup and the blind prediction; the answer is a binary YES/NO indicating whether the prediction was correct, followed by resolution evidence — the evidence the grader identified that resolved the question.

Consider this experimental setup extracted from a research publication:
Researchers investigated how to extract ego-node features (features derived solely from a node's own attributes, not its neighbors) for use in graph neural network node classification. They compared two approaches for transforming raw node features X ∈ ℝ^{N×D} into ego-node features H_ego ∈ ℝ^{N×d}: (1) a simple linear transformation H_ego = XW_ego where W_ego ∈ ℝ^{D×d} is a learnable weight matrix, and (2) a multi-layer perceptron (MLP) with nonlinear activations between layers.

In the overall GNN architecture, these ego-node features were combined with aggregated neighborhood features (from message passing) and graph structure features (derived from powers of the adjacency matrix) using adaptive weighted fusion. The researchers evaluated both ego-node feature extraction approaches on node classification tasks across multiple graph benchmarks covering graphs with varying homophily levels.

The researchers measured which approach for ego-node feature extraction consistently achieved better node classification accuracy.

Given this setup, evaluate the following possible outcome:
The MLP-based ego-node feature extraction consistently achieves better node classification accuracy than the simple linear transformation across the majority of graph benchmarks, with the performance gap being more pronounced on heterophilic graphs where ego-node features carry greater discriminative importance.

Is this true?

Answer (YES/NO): NO